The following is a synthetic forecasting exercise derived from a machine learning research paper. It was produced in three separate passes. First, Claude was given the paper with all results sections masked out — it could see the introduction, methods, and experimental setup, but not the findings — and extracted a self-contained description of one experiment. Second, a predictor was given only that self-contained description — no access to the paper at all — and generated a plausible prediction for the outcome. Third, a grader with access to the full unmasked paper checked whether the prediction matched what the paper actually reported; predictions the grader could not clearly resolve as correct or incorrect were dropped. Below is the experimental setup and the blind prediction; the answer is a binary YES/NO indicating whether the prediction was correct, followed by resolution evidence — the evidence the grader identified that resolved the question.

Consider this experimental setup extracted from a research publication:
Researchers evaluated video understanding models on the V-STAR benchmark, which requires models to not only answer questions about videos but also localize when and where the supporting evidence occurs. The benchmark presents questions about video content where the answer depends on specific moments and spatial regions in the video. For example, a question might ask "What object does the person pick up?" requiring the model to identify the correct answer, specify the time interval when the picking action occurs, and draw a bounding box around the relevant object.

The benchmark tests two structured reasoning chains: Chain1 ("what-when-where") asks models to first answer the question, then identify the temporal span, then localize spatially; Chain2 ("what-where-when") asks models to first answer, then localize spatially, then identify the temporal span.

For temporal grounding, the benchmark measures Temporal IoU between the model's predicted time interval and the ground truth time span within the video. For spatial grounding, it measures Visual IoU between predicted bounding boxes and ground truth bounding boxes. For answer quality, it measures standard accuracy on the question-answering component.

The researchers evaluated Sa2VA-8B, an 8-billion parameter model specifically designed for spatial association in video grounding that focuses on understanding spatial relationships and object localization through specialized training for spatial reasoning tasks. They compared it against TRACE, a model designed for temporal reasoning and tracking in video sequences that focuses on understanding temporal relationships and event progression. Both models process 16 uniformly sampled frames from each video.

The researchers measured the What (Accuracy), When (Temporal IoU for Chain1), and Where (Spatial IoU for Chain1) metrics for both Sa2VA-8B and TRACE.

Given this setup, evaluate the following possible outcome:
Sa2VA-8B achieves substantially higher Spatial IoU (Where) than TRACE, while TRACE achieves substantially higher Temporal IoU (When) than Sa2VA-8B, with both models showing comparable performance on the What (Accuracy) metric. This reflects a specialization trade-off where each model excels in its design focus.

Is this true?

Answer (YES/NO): YES